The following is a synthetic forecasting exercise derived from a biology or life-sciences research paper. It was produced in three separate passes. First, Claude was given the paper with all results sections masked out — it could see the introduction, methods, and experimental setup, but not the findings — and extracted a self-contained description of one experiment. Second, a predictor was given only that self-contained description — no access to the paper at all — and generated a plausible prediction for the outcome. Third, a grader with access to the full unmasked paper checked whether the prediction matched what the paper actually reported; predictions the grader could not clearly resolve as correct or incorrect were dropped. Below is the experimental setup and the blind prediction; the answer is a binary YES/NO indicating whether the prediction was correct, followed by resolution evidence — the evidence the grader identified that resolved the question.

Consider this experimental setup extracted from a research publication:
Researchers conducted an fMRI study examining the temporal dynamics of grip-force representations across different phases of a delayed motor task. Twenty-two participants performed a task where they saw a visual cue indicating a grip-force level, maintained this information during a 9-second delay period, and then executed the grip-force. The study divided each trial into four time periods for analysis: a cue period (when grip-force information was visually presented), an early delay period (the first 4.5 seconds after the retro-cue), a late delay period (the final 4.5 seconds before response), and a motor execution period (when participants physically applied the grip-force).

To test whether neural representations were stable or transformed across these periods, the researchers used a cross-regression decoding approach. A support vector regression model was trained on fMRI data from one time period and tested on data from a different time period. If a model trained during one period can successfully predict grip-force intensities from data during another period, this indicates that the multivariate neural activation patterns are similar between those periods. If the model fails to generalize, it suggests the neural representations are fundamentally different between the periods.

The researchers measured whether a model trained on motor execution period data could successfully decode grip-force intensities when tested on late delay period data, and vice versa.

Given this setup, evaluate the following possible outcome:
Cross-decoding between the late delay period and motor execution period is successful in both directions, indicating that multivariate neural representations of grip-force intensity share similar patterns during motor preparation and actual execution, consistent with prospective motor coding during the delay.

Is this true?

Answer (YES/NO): YES